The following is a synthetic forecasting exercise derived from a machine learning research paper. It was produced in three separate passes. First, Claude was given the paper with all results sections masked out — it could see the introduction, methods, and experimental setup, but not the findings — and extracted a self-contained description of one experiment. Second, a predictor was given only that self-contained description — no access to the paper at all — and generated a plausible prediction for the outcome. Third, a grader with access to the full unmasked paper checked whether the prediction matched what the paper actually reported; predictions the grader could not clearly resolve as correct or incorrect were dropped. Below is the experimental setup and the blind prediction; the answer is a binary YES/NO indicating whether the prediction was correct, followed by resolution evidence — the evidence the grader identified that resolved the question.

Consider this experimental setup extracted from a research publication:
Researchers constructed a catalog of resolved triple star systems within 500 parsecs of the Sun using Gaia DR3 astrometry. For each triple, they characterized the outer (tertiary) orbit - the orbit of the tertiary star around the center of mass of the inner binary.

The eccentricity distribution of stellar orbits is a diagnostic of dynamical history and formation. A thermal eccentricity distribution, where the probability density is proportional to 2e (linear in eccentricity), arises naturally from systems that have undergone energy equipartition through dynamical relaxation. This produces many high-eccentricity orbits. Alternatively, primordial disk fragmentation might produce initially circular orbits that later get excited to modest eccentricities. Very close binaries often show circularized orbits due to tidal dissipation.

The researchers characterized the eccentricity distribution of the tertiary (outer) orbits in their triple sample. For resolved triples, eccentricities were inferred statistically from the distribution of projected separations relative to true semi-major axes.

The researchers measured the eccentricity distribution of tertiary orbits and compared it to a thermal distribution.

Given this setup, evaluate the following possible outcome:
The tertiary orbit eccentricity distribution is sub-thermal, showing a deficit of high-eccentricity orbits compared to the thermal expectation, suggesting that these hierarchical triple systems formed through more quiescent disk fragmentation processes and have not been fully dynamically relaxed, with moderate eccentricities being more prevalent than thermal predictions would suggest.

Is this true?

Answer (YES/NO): NO